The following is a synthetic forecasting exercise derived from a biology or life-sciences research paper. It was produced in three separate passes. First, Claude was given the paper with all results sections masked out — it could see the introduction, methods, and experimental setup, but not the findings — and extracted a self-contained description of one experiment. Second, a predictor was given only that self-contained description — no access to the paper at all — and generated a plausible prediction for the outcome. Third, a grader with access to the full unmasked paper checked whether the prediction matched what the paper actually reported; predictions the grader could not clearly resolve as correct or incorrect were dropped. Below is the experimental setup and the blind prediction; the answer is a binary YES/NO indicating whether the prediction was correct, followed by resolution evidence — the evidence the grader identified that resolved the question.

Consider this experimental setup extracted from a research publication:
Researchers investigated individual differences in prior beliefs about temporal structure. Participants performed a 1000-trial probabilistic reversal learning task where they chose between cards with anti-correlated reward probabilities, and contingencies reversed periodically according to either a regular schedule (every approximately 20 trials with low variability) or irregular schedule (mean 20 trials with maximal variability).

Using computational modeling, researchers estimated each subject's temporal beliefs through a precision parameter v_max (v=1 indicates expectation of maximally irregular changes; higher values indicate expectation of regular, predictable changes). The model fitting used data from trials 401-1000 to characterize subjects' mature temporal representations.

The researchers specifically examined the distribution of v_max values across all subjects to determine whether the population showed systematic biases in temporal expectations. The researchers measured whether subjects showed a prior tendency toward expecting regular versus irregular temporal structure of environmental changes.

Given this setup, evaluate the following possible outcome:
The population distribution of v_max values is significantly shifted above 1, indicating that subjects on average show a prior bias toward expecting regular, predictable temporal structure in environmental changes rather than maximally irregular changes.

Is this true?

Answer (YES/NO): NO